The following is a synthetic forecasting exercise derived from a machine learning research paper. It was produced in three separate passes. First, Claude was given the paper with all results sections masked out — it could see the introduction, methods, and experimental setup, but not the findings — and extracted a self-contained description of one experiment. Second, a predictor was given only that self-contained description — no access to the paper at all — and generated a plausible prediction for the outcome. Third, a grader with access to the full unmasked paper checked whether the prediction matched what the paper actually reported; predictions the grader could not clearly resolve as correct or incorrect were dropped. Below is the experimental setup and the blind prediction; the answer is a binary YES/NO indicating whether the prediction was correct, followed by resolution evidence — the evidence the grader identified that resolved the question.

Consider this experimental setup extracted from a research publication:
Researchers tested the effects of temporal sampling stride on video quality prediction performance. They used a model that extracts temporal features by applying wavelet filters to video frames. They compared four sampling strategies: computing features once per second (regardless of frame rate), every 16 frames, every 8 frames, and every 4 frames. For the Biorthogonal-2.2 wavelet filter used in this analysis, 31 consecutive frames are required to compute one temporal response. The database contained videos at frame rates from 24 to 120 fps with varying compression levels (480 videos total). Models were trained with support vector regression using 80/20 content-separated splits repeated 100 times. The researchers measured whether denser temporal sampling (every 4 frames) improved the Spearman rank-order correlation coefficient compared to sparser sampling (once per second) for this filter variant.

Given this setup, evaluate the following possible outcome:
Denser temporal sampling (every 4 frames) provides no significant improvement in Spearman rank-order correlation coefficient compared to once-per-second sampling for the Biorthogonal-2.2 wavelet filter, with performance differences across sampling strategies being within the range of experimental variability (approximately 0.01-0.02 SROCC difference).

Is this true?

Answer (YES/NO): YES